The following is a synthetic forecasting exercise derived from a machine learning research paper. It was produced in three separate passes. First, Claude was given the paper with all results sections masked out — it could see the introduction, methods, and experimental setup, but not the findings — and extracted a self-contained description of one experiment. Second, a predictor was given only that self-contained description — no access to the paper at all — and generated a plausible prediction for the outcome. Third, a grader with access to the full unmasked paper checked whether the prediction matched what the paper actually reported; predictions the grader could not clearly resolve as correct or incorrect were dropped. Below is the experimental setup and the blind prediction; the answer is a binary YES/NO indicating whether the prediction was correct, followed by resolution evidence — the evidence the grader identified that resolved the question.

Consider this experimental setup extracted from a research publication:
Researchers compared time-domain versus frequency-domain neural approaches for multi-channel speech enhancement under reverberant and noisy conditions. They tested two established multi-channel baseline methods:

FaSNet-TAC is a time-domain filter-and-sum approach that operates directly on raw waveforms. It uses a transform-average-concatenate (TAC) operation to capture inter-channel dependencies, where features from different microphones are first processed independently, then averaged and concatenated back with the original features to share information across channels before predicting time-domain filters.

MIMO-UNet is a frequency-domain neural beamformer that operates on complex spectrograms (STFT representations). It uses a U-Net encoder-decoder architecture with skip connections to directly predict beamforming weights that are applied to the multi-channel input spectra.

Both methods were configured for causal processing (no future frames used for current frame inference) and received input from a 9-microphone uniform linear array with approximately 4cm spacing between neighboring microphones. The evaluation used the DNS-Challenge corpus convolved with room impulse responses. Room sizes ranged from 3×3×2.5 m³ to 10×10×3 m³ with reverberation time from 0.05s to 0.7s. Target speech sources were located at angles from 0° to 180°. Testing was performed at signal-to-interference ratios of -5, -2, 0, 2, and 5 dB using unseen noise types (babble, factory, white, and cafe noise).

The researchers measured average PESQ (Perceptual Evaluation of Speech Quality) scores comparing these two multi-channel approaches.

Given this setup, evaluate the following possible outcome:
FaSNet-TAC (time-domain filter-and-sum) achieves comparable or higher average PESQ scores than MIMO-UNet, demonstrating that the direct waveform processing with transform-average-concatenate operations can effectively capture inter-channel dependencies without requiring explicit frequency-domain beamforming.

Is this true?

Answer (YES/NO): YES